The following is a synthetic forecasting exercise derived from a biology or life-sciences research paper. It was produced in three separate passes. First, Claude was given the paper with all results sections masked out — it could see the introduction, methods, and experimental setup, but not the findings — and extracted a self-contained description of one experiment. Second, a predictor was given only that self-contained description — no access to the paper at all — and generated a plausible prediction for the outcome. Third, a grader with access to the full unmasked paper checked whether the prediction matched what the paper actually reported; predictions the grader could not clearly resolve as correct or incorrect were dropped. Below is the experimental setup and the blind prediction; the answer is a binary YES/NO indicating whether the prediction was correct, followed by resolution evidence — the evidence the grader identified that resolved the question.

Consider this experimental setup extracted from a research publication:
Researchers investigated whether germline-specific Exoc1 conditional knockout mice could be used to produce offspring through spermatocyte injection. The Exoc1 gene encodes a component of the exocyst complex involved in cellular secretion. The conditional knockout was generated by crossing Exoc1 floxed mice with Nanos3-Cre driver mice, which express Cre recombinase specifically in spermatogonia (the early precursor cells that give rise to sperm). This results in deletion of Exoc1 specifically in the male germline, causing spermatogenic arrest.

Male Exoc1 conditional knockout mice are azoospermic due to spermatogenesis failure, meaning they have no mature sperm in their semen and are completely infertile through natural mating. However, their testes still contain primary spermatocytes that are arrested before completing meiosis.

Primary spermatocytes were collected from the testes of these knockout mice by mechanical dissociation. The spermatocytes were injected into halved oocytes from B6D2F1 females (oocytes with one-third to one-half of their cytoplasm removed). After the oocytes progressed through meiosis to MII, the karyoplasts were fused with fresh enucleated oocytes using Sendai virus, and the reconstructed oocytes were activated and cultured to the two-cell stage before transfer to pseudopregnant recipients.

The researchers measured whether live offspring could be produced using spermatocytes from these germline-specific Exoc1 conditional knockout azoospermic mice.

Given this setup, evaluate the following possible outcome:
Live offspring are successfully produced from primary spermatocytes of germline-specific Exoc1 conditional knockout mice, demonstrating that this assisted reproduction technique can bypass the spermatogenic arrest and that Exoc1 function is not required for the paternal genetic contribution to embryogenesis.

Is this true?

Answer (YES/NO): YES